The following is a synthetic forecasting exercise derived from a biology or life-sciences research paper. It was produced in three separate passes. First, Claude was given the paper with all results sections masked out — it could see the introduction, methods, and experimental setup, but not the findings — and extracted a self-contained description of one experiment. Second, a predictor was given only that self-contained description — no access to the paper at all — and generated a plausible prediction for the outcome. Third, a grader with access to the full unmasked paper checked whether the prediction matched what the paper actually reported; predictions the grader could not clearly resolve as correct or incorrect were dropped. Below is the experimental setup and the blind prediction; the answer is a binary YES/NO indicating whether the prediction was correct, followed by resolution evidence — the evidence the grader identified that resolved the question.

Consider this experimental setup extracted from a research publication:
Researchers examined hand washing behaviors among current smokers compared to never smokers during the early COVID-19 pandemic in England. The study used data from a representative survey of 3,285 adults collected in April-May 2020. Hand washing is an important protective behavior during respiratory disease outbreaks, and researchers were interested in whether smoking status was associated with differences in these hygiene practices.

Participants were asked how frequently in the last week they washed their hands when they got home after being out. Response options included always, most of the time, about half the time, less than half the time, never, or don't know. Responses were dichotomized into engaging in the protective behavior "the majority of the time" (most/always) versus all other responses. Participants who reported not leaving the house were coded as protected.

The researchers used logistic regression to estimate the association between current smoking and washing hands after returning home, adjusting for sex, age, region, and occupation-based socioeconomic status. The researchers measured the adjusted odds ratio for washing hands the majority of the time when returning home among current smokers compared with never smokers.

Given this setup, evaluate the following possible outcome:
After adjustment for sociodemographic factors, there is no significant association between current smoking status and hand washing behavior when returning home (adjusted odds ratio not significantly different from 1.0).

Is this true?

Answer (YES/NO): YES